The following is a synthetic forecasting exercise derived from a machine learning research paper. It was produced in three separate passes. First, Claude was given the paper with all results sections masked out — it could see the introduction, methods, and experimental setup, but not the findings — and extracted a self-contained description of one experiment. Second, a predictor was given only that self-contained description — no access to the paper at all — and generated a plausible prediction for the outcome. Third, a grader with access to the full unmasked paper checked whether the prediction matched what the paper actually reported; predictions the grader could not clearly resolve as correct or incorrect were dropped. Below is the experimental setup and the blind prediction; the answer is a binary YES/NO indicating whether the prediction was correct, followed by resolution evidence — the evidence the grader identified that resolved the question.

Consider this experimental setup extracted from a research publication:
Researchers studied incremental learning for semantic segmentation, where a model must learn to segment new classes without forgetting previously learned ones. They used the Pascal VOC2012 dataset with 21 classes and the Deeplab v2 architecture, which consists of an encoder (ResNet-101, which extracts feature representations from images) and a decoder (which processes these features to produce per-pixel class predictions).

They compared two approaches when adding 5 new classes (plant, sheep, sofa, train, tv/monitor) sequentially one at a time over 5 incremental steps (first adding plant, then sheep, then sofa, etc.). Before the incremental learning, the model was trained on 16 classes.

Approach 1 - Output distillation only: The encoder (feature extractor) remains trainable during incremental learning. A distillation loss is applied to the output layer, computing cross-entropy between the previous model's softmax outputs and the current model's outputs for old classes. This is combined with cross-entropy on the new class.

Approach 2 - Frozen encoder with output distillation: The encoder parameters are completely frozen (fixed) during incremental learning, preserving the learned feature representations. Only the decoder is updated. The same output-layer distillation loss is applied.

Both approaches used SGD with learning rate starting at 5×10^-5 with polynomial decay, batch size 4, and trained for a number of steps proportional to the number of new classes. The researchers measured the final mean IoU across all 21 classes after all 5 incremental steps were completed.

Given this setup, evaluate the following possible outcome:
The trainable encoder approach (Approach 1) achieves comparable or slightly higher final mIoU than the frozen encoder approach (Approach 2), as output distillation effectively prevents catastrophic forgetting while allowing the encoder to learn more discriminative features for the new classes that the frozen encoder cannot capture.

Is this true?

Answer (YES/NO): NO